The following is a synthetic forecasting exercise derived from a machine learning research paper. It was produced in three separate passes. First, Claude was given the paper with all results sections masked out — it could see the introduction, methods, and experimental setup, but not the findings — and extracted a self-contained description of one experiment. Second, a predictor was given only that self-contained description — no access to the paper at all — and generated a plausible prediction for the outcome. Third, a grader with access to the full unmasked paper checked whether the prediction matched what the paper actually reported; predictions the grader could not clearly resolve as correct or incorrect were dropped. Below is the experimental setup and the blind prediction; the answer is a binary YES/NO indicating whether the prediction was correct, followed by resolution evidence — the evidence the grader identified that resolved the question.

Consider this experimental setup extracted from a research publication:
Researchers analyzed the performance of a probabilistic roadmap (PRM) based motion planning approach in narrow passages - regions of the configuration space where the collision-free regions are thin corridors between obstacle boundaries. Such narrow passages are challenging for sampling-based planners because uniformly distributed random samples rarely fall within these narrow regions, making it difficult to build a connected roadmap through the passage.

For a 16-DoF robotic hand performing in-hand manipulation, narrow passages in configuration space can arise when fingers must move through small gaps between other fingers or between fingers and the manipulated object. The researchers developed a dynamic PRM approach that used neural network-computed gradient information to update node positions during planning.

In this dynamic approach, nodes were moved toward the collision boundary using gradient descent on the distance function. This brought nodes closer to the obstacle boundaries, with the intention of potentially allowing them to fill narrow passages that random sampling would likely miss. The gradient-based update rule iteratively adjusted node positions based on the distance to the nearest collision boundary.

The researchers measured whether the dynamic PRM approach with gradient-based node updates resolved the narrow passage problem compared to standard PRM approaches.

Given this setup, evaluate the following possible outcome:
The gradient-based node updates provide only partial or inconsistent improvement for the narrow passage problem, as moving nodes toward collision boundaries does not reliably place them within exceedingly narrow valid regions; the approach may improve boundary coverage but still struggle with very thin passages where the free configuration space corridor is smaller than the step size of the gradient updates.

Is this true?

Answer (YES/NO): YES